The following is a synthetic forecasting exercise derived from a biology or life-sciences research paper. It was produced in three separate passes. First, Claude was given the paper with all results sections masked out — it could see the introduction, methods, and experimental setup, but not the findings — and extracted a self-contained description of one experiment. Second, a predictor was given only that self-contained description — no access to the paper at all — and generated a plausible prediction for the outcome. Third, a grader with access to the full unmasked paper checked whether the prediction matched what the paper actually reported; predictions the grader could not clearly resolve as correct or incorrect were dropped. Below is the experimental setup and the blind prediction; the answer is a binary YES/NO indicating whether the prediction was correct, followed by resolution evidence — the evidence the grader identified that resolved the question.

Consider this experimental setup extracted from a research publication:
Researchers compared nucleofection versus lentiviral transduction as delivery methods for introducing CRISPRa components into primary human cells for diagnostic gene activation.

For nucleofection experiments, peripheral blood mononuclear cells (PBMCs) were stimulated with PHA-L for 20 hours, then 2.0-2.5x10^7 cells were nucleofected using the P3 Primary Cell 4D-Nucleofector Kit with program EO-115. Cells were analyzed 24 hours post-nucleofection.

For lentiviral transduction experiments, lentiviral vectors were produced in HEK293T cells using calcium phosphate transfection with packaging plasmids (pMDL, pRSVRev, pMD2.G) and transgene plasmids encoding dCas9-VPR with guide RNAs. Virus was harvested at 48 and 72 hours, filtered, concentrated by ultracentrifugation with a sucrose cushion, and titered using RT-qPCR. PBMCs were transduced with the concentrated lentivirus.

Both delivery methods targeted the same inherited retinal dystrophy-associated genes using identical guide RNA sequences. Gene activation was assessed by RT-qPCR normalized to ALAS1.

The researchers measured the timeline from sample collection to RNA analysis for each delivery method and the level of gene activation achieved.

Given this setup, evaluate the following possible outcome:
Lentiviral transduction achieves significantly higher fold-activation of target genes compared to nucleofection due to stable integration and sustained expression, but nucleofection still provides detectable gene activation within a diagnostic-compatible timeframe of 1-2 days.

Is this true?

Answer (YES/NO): NO